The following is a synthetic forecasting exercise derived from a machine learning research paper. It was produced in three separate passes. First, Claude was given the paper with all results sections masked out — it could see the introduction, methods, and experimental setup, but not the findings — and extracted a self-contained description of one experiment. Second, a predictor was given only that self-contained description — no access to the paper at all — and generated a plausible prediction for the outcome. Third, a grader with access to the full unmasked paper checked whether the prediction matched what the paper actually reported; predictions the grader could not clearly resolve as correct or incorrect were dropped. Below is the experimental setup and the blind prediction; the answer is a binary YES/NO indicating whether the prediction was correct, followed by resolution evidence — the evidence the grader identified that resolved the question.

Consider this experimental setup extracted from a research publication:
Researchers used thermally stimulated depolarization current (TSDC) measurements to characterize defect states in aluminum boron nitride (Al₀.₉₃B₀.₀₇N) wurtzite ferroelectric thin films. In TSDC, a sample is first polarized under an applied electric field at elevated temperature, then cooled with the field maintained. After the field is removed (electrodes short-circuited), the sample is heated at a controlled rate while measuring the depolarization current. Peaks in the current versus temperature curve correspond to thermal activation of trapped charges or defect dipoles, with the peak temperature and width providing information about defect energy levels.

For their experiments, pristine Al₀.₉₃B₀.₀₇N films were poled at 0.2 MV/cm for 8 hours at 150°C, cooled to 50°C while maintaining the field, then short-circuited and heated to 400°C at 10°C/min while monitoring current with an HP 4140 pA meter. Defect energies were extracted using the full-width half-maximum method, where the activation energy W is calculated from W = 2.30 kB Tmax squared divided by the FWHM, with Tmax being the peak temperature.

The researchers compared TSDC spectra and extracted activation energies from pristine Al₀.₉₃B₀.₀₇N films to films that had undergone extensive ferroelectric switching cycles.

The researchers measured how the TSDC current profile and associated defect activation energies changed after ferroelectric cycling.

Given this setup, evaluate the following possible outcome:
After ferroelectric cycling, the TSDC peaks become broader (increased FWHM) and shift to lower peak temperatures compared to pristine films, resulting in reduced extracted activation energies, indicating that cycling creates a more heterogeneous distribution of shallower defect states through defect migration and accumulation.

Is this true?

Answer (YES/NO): NO